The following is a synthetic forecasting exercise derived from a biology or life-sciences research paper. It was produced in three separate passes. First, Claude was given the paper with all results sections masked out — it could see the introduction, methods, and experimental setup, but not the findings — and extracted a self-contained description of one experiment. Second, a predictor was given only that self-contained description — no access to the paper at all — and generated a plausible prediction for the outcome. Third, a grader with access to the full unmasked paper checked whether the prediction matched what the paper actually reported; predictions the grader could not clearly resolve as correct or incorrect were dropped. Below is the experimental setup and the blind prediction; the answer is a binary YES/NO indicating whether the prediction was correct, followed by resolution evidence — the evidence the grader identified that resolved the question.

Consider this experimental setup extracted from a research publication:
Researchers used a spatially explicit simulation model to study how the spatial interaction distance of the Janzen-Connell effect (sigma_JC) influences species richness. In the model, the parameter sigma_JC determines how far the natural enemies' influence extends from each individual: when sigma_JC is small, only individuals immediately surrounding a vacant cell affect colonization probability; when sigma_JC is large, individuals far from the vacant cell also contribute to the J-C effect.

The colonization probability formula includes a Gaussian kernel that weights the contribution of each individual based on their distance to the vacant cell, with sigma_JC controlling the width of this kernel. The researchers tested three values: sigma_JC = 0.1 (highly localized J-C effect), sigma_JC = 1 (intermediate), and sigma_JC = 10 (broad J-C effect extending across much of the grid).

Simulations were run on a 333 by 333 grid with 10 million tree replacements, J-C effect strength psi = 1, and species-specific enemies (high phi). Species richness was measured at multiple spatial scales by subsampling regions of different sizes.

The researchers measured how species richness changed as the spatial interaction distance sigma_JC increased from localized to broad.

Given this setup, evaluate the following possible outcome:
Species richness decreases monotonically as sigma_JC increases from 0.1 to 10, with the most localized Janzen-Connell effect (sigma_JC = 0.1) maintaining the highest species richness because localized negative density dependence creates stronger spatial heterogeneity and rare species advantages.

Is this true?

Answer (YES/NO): NO